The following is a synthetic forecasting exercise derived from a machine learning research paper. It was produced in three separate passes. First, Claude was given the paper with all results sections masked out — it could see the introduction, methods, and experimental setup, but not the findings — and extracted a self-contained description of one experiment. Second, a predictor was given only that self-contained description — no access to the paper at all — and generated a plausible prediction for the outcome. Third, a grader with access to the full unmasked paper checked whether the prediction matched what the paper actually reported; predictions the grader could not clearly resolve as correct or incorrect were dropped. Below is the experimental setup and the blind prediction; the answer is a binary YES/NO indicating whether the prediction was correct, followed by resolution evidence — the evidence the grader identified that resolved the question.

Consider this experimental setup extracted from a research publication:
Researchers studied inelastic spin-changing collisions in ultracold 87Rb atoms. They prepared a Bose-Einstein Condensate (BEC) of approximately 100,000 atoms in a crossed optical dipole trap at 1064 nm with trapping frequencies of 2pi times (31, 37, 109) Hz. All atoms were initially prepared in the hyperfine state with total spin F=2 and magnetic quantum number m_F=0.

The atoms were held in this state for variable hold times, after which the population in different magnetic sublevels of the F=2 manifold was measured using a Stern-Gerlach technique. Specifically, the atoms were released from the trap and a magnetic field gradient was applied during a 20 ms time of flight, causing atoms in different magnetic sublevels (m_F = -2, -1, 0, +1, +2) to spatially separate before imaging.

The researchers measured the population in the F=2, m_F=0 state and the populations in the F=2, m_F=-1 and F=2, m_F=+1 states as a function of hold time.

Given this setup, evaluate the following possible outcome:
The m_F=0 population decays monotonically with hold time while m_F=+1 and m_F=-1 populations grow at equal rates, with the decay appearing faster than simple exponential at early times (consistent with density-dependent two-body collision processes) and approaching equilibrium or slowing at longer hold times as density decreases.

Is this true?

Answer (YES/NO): NO